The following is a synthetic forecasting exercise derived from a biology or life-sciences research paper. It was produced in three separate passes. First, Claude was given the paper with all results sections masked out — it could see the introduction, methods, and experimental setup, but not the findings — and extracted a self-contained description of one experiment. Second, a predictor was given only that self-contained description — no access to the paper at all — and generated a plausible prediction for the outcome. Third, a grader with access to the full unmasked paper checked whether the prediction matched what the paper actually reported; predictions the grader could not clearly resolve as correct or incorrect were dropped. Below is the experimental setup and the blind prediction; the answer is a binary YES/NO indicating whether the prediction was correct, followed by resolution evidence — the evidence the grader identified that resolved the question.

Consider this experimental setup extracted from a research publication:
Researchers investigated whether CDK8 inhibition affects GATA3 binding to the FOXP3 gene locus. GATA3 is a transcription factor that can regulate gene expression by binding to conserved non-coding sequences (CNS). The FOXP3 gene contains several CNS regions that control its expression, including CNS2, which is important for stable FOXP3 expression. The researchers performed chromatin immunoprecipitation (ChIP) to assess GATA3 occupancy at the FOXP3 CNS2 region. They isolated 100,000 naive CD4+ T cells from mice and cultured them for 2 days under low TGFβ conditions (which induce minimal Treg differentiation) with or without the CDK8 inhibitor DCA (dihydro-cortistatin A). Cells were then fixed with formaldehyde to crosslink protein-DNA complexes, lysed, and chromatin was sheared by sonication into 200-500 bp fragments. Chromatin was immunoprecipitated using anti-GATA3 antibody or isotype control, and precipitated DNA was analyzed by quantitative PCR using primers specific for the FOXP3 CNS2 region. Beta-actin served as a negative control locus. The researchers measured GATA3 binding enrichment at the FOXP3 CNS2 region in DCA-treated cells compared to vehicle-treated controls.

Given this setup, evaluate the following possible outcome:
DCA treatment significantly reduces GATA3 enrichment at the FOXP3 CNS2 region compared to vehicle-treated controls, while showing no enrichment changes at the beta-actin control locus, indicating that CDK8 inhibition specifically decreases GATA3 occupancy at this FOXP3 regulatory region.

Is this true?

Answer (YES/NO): NO